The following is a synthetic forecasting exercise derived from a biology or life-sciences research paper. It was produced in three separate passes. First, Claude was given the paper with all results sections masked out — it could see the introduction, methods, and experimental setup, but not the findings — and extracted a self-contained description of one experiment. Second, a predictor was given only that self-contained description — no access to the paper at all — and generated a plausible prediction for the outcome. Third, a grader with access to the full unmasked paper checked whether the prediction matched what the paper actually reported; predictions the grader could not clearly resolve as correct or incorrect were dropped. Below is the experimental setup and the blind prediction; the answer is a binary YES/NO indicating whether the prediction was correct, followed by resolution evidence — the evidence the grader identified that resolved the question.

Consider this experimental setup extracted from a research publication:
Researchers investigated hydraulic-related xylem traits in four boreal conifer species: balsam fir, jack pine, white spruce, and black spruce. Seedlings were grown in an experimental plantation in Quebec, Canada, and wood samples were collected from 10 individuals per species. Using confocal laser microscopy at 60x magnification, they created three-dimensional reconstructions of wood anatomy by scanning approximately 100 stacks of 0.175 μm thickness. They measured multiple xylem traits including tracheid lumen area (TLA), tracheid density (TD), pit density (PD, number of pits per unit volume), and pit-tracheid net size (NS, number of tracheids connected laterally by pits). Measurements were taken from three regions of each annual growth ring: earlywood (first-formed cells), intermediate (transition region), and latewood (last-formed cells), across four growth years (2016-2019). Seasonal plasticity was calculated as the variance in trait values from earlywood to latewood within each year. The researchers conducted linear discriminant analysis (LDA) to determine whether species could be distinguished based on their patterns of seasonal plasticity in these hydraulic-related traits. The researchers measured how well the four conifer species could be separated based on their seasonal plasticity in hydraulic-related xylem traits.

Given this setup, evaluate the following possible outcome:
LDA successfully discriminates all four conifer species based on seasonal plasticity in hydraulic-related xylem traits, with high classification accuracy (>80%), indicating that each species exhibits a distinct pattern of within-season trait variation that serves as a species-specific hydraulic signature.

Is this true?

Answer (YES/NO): NO